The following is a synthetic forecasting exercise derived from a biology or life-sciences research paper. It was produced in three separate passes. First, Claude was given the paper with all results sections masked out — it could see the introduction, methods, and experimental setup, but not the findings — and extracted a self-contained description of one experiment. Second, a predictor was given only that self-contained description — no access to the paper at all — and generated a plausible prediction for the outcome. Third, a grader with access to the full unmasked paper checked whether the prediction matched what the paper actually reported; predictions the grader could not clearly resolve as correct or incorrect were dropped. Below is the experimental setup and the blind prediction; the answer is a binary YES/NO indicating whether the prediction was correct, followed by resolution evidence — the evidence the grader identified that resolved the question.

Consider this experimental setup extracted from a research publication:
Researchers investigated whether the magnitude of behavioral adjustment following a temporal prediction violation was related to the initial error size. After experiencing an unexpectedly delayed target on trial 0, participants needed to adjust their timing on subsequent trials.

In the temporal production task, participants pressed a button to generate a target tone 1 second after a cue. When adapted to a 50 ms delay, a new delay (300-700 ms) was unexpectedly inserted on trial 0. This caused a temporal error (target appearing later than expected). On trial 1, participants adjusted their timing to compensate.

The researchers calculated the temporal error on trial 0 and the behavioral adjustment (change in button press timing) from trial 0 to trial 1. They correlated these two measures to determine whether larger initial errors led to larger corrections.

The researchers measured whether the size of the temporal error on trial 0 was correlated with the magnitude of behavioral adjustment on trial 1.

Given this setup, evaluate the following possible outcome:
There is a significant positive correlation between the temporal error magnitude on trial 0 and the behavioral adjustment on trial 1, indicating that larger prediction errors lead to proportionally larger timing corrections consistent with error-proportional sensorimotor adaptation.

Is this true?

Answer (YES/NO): NO